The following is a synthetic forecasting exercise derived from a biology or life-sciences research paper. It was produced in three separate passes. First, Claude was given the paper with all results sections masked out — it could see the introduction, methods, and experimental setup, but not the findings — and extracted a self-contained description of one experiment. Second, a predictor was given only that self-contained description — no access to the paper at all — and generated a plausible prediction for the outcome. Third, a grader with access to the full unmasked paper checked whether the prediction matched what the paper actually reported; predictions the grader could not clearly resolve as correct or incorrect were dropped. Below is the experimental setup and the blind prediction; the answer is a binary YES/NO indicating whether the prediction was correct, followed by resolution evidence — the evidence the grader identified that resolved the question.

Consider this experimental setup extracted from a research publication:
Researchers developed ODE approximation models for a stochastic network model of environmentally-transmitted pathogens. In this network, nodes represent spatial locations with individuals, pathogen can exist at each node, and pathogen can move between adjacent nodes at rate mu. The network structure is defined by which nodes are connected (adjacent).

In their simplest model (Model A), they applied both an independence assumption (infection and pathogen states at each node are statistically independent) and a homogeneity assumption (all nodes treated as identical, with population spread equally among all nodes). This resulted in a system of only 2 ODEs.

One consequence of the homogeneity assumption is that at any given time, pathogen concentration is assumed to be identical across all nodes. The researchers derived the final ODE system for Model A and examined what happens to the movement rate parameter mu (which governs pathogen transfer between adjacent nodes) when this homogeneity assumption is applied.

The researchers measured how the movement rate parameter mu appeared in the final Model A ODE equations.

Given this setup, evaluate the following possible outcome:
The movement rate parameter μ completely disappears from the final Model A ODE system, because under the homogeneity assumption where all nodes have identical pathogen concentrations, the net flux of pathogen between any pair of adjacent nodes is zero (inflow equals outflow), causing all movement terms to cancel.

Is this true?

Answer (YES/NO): YES